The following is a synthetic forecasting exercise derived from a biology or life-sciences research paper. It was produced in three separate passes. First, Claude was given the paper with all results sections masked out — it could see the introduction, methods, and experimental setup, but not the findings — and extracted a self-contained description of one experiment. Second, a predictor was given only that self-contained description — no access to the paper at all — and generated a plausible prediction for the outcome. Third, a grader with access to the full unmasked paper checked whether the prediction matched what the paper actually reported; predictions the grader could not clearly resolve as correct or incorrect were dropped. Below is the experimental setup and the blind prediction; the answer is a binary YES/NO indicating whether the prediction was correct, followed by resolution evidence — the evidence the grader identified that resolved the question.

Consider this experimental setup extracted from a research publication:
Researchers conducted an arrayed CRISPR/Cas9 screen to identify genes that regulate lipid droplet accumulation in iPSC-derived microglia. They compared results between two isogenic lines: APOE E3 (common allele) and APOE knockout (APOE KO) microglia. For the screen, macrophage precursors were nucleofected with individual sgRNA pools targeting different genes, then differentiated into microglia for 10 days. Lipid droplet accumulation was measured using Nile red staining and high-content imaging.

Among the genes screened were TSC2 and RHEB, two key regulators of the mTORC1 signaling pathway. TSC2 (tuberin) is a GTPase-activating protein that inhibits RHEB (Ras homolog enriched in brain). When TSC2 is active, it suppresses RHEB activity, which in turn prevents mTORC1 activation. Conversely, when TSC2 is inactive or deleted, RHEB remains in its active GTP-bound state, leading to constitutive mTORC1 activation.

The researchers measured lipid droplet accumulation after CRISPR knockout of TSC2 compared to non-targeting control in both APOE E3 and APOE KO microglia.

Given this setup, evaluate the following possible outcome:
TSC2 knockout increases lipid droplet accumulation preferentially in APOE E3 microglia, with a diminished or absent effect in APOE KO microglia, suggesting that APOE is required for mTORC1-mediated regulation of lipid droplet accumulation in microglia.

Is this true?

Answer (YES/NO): NO